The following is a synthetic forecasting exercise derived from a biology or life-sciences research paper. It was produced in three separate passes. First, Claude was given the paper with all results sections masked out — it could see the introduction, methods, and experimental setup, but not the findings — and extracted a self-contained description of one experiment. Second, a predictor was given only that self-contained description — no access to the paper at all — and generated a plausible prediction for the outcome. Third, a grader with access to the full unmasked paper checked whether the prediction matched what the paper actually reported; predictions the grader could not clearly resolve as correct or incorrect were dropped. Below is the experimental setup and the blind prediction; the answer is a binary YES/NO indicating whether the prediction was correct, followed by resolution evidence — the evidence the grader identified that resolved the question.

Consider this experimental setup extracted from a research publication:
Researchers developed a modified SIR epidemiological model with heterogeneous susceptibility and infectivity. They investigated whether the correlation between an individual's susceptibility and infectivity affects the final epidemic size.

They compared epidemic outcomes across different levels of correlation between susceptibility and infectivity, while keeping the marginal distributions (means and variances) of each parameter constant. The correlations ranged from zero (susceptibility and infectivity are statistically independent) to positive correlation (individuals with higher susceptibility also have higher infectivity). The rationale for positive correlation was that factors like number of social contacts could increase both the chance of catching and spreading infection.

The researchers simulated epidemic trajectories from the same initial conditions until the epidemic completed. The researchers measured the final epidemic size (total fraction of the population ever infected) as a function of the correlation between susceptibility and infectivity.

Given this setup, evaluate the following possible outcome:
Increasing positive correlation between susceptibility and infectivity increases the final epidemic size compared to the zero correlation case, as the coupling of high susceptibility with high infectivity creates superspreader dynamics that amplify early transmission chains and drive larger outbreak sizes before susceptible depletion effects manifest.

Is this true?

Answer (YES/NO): YES